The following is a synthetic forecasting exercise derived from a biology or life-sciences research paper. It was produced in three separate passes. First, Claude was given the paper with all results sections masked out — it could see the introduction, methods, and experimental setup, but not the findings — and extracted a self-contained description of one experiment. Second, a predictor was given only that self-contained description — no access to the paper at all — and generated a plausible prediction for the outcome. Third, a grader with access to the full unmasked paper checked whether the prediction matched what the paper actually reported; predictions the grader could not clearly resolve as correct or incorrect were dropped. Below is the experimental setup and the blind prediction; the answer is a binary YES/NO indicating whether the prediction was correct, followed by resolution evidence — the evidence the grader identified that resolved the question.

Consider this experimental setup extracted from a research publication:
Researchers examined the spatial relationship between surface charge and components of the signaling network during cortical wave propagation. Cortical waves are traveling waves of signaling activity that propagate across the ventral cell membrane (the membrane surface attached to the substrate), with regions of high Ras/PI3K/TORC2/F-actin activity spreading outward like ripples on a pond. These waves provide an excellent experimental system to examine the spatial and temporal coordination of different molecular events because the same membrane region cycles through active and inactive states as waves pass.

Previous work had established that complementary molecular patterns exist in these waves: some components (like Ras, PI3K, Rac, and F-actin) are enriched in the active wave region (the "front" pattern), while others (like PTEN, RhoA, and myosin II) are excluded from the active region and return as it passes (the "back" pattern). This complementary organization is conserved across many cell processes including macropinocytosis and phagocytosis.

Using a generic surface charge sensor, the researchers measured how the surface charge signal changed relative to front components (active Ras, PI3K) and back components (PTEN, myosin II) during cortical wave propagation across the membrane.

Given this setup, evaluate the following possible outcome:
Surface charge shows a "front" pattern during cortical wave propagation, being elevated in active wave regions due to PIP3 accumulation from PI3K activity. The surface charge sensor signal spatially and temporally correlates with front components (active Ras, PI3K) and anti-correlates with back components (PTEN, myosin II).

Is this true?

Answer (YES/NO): NO